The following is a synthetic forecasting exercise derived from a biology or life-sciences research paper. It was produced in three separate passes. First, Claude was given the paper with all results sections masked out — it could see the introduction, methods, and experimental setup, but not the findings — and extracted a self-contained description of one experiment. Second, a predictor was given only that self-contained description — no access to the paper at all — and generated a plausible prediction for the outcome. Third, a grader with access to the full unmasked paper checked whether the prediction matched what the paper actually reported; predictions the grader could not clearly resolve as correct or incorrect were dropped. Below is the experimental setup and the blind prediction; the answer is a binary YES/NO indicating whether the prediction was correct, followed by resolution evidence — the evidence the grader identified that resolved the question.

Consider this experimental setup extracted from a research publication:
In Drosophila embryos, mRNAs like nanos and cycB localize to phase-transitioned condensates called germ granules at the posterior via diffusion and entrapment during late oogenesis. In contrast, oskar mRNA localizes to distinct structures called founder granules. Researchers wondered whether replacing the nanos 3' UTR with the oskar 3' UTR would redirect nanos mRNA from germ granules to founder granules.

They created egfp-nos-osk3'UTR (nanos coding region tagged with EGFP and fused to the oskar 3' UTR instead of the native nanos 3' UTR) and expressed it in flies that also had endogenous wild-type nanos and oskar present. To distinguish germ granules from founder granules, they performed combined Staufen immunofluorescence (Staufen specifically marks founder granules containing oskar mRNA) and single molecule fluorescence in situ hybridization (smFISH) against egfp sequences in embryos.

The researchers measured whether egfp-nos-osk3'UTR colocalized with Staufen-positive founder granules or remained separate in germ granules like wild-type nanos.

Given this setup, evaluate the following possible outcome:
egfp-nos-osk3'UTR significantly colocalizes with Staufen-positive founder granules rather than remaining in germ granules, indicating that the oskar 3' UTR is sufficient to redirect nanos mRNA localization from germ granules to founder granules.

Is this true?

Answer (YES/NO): YES